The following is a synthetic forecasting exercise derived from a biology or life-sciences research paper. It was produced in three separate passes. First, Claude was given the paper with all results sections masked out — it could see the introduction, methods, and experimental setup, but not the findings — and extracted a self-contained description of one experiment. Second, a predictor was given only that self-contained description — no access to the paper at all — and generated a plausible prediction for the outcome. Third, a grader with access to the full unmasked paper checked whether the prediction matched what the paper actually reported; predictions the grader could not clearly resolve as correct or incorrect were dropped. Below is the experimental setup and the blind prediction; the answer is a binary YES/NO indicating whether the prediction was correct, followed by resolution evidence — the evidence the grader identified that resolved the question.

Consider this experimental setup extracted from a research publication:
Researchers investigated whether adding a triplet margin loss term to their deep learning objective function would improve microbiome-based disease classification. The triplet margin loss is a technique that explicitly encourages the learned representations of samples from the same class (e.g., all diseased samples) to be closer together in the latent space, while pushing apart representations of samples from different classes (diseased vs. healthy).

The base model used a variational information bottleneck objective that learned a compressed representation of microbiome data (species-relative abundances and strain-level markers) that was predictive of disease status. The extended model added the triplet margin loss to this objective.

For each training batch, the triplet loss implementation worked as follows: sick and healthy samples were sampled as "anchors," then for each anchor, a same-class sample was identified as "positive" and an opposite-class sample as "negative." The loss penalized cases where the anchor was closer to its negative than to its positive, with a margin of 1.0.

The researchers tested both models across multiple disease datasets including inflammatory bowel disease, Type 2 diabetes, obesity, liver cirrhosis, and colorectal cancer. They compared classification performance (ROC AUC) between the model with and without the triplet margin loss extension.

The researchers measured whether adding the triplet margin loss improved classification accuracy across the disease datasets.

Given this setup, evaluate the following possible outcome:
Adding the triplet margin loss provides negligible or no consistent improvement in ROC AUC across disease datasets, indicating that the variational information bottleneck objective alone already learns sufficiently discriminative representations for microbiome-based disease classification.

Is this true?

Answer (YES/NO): NO